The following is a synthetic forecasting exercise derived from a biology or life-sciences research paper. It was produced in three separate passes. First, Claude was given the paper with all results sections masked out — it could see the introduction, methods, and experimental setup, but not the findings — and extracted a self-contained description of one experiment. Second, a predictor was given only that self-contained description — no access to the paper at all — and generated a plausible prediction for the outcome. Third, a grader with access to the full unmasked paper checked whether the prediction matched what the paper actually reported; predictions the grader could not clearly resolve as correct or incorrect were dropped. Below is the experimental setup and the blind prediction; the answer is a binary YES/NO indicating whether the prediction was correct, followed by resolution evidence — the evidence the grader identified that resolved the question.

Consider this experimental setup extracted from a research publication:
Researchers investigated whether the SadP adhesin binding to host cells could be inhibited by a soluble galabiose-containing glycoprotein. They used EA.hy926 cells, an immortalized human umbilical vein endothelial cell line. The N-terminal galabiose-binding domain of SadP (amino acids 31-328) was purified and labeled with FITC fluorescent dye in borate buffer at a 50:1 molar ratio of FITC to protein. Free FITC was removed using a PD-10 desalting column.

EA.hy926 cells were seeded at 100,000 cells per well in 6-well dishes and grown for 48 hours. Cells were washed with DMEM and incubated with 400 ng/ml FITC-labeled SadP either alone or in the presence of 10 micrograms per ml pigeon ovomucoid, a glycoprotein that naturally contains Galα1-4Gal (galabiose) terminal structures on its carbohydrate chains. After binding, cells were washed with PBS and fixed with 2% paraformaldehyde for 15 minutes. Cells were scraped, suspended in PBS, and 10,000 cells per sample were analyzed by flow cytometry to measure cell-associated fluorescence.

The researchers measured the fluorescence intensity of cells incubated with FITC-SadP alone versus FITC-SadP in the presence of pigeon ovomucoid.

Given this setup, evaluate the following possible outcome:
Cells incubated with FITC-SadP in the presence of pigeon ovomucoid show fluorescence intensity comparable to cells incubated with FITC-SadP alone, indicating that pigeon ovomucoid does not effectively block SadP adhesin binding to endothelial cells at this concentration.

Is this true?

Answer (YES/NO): NO